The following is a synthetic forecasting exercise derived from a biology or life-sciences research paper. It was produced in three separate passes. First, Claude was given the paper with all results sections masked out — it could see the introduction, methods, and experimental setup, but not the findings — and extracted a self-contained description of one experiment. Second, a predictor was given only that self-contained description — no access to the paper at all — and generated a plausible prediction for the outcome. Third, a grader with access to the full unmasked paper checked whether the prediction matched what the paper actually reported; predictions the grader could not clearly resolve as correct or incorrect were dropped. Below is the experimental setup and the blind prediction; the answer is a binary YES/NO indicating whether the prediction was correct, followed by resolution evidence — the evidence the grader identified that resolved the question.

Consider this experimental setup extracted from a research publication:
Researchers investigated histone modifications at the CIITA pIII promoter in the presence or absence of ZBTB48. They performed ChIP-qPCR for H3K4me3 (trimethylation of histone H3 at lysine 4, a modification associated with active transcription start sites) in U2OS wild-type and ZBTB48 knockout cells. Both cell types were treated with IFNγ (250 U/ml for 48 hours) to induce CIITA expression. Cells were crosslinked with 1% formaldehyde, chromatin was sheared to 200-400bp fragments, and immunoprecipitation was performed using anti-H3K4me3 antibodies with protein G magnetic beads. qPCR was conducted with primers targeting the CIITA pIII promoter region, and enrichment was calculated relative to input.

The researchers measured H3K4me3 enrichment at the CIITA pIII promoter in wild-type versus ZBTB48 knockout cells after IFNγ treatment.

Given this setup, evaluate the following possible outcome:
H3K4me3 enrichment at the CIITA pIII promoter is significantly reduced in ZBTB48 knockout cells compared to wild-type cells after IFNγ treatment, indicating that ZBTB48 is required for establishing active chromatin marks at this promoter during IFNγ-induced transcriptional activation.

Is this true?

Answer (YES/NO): YES